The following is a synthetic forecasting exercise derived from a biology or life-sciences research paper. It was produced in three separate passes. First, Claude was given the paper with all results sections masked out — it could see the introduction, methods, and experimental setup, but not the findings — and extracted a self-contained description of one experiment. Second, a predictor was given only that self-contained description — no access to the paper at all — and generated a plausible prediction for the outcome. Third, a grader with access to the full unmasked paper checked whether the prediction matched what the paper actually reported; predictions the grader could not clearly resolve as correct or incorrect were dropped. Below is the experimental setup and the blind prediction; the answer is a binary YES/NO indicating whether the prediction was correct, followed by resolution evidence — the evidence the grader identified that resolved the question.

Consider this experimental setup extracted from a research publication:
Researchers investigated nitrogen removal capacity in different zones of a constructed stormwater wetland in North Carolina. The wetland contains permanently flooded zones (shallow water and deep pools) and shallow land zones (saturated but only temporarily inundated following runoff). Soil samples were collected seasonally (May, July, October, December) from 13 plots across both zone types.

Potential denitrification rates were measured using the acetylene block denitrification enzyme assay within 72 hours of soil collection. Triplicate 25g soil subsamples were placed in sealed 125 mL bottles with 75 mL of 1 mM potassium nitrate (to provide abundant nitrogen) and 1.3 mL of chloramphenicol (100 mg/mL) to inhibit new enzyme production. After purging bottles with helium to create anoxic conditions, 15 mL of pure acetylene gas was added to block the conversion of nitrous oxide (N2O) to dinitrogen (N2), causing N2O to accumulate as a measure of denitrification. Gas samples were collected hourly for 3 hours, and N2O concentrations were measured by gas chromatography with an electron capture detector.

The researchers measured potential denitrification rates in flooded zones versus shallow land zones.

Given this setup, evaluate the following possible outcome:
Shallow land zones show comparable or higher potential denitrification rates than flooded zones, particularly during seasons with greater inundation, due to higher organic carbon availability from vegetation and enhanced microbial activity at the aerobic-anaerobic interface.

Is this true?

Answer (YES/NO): NO